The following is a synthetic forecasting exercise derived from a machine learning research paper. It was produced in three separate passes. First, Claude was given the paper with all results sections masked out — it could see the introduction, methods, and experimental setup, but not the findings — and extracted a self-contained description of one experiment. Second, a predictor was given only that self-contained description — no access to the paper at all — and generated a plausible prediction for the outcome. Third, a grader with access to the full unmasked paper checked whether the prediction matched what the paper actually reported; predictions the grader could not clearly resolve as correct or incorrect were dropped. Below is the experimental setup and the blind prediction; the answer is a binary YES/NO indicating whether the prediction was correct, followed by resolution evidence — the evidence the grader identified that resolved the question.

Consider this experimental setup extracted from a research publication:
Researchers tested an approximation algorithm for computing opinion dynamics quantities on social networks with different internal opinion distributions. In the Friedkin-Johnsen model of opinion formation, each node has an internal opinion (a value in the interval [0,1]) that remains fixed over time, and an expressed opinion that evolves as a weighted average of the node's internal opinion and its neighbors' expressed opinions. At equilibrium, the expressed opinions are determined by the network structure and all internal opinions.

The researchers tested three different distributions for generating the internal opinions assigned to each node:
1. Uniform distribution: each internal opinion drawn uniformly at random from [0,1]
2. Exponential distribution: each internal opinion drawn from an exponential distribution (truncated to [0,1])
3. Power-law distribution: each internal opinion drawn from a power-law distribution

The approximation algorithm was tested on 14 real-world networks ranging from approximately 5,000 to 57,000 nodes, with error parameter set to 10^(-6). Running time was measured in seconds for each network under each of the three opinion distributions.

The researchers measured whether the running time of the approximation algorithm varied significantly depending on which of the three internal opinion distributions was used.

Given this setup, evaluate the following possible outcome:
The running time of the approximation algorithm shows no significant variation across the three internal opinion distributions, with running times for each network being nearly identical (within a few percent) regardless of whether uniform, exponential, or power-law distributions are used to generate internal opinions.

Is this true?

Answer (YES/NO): YES